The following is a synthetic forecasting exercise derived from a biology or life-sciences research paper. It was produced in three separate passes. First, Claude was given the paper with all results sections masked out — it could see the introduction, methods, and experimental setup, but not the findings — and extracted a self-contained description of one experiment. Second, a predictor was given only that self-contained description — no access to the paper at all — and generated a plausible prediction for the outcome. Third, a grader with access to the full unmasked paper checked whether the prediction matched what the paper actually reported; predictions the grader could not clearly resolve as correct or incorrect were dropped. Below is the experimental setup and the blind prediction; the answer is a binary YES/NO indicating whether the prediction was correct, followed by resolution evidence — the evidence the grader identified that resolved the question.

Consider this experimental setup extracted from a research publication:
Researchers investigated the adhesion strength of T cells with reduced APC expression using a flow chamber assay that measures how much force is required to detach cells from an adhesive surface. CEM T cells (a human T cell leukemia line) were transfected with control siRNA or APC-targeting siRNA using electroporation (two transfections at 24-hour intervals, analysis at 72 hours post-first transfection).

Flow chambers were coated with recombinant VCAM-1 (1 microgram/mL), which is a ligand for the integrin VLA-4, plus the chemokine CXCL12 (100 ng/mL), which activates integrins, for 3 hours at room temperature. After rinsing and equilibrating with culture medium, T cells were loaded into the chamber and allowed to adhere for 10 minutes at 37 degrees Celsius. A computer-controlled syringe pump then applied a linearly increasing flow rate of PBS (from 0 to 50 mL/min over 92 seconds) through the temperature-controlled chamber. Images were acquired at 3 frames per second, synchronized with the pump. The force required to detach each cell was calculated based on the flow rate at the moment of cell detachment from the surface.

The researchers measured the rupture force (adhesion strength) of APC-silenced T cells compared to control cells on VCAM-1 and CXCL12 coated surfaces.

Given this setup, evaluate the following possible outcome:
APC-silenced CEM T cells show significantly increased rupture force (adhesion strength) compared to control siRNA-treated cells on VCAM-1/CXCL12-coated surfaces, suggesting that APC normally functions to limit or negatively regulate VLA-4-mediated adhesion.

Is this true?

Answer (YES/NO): NO